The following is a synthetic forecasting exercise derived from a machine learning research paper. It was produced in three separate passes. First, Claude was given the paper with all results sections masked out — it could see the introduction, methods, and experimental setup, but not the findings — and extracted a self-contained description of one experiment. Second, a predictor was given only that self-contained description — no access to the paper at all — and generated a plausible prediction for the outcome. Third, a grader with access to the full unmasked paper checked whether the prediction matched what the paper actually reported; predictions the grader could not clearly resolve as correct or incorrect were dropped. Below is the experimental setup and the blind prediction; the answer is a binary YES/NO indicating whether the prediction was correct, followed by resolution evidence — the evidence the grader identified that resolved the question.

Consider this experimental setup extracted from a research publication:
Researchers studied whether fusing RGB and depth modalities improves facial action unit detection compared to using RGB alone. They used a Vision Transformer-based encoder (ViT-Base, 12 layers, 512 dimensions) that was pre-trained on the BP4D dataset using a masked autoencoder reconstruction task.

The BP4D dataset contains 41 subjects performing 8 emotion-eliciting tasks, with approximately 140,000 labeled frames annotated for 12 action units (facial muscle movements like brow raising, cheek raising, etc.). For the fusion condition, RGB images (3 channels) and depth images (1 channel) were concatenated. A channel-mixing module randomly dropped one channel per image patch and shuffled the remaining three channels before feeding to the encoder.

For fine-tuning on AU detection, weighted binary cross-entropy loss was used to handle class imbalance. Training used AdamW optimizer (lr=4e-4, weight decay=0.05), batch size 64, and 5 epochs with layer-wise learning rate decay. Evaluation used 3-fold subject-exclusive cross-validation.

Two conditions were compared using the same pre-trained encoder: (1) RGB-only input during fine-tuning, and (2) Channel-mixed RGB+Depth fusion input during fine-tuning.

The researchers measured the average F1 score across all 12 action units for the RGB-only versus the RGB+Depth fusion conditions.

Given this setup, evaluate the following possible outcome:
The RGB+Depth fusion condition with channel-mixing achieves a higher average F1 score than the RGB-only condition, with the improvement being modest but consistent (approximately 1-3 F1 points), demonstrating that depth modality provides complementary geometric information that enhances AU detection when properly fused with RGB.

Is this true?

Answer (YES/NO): YES